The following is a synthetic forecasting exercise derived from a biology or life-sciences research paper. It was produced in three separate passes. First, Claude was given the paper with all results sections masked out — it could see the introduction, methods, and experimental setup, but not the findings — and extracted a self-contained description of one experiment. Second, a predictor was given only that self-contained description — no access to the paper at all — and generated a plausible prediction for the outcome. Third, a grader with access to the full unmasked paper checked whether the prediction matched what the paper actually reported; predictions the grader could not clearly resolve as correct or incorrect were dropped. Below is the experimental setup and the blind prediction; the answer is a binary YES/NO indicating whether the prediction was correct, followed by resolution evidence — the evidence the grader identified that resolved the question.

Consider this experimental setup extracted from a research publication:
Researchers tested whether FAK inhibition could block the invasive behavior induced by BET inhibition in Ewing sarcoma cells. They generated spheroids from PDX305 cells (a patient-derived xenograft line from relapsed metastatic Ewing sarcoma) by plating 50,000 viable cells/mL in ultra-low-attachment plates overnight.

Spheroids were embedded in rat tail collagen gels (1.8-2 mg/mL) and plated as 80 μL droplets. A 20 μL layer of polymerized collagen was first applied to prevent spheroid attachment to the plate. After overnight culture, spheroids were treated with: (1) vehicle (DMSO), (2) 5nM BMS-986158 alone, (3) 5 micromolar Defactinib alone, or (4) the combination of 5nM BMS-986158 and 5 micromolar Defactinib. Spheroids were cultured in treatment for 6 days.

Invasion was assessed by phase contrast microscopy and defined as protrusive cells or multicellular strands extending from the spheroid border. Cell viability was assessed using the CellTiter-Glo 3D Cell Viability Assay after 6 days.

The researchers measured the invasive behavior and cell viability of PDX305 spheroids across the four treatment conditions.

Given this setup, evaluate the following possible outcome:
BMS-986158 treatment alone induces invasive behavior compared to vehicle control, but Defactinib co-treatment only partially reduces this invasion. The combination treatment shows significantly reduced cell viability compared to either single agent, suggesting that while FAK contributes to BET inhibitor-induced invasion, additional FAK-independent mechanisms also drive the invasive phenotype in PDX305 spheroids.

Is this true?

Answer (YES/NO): NO